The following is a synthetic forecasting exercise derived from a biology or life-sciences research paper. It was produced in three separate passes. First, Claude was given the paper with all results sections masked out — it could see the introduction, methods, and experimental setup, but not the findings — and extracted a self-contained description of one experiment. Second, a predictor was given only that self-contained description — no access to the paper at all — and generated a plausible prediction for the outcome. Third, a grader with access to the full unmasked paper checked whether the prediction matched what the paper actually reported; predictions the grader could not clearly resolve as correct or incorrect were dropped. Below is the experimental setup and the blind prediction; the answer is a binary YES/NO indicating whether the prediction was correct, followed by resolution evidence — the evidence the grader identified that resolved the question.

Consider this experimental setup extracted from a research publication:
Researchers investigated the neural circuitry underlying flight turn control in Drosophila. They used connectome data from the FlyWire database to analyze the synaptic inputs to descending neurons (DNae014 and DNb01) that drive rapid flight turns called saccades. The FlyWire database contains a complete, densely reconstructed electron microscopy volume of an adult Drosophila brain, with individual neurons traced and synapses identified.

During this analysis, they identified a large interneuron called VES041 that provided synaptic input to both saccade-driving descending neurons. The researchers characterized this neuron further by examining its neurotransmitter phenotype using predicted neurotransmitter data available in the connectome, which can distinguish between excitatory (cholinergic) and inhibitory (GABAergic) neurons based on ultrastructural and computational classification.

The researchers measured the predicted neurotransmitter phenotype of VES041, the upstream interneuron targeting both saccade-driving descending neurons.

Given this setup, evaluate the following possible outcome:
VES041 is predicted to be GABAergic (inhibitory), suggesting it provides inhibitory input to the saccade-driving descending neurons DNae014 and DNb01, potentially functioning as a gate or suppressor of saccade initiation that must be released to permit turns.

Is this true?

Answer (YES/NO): YES